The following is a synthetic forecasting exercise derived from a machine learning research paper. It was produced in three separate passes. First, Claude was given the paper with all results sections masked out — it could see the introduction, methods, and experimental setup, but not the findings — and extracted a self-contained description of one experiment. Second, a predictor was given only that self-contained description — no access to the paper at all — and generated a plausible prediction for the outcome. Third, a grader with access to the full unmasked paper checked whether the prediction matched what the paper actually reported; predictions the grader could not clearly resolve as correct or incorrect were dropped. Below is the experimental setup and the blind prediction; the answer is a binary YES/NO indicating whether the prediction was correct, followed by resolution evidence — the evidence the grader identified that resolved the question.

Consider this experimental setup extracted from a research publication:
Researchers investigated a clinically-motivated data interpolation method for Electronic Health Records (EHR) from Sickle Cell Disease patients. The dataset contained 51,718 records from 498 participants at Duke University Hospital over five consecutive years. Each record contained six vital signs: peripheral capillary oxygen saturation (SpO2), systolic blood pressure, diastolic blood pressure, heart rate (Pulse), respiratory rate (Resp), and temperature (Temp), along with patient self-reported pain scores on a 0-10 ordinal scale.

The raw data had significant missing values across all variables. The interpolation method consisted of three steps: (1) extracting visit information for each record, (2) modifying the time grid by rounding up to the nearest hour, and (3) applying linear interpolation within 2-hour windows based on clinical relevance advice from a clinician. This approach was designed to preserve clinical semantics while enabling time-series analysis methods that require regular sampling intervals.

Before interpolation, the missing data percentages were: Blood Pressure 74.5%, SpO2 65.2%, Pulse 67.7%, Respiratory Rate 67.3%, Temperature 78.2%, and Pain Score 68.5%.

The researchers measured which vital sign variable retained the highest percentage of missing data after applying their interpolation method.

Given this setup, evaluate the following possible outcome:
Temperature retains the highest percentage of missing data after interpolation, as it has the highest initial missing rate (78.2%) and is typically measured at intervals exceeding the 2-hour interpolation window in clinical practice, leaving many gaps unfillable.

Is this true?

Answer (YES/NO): NO